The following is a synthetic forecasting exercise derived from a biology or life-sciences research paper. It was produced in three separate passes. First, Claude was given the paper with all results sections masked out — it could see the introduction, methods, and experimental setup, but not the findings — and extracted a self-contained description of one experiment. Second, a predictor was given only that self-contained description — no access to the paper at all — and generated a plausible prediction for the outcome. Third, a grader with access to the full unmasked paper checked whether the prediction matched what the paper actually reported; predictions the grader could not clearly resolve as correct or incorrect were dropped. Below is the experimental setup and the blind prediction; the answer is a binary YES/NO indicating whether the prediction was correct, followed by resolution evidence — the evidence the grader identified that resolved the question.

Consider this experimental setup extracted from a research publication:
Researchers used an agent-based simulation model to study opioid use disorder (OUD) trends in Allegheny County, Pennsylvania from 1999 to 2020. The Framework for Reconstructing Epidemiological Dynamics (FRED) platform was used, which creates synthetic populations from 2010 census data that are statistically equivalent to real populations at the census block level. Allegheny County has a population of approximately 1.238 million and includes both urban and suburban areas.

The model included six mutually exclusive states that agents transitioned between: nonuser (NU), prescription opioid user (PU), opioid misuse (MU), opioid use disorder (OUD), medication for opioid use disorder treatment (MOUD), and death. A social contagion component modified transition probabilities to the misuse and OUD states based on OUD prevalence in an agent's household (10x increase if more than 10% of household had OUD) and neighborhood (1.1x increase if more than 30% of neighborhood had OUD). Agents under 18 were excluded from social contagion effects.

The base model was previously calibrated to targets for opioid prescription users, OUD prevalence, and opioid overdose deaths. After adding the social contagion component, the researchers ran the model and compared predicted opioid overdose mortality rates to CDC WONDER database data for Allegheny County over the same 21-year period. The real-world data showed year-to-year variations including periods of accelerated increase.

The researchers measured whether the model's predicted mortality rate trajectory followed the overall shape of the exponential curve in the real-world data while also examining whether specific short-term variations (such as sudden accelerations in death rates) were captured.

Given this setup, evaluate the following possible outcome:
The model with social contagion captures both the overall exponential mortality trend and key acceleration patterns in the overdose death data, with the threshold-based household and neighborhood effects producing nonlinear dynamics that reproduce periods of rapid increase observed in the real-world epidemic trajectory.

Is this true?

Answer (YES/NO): NO